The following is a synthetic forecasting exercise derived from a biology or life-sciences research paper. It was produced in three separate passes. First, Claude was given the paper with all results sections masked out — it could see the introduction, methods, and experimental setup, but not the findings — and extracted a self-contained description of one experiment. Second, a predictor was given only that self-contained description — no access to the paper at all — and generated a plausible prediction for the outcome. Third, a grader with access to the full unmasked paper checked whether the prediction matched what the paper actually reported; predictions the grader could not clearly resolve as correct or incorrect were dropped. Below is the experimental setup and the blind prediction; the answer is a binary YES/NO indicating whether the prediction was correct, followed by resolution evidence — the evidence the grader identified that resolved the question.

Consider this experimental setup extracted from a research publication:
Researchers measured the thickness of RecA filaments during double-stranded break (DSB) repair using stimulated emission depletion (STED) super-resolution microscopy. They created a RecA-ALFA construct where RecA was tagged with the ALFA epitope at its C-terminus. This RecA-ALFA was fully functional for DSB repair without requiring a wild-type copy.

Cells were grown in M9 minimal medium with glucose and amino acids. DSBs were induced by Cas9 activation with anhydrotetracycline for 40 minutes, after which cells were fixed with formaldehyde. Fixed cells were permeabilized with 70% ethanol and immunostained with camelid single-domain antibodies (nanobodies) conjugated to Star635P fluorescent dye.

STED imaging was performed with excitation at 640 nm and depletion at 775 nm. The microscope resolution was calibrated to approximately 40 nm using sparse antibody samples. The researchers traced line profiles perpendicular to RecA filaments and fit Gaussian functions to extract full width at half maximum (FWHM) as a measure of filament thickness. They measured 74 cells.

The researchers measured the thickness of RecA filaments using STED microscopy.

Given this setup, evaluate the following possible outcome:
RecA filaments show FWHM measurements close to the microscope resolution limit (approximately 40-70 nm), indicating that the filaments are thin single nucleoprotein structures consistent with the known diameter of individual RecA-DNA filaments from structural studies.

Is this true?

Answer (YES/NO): YES